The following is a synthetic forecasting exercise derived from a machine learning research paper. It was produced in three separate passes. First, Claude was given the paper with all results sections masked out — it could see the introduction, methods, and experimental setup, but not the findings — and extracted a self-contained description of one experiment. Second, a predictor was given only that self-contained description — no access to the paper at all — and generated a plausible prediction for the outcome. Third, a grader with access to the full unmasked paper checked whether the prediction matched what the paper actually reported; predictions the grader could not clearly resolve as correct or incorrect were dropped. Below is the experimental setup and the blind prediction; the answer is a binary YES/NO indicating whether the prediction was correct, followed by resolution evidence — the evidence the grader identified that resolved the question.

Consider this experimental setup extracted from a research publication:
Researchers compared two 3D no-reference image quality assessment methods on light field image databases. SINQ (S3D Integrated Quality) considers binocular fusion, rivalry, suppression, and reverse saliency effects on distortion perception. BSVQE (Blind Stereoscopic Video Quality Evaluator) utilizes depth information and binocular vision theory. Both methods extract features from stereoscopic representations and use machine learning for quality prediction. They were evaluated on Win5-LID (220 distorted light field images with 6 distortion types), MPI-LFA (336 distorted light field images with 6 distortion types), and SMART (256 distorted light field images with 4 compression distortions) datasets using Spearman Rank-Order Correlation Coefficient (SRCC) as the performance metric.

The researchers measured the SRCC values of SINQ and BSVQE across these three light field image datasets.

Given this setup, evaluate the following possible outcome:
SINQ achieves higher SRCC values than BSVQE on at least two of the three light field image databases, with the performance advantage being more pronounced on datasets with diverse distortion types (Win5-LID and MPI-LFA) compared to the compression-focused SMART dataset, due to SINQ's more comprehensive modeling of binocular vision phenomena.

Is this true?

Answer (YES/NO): NO